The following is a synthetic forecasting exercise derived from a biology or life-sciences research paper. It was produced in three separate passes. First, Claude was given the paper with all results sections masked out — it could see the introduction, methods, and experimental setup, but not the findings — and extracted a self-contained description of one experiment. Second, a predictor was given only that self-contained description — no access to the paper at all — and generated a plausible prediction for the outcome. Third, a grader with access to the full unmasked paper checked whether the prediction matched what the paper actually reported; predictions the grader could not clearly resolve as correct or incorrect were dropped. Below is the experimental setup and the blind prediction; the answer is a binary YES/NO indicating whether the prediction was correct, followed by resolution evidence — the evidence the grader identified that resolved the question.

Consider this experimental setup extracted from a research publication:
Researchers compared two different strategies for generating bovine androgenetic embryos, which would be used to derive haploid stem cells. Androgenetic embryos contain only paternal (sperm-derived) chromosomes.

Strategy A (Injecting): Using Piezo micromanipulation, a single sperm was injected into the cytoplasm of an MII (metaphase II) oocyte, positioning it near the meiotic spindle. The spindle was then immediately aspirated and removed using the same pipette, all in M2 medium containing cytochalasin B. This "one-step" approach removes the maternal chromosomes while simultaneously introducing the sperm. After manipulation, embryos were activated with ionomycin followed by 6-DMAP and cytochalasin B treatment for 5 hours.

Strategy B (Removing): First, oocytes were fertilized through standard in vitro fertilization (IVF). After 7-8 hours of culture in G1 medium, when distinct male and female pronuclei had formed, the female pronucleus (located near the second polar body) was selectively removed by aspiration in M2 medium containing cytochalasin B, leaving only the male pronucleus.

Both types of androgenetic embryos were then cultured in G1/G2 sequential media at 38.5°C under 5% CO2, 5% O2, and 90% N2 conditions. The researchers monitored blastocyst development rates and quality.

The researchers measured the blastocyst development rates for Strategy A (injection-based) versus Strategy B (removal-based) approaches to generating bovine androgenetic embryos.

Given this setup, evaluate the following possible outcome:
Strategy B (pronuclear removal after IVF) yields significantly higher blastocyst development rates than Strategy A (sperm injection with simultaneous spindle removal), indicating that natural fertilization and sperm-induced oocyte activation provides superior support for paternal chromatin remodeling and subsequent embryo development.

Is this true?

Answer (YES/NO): NO